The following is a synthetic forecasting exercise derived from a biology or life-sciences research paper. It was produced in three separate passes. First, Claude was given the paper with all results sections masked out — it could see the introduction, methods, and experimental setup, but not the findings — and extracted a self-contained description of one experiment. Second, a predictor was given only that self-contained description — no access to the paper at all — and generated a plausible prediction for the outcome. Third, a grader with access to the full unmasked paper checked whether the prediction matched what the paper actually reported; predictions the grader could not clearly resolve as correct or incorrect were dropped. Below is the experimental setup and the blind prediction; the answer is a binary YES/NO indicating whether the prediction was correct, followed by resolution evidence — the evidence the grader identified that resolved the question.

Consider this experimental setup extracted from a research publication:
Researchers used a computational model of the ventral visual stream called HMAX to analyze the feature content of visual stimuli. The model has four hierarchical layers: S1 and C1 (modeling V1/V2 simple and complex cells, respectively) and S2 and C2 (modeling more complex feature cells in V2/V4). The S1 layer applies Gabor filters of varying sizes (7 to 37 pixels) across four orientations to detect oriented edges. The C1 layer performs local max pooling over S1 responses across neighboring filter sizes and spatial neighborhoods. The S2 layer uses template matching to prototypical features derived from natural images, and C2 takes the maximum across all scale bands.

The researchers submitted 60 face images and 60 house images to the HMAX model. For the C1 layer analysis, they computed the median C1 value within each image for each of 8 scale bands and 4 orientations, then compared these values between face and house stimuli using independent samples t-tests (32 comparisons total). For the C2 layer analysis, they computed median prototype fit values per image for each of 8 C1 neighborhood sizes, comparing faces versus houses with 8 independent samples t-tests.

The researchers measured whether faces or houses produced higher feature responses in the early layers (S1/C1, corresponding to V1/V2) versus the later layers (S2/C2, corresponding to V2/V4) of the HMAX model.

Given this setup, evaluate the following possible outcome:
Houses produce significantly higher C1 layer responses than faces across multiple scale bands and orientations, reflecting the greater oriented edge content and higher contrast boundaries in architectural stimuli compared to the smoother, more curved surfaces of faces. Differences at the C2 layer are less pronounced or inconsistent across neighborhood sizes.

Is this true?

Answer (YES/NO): YES